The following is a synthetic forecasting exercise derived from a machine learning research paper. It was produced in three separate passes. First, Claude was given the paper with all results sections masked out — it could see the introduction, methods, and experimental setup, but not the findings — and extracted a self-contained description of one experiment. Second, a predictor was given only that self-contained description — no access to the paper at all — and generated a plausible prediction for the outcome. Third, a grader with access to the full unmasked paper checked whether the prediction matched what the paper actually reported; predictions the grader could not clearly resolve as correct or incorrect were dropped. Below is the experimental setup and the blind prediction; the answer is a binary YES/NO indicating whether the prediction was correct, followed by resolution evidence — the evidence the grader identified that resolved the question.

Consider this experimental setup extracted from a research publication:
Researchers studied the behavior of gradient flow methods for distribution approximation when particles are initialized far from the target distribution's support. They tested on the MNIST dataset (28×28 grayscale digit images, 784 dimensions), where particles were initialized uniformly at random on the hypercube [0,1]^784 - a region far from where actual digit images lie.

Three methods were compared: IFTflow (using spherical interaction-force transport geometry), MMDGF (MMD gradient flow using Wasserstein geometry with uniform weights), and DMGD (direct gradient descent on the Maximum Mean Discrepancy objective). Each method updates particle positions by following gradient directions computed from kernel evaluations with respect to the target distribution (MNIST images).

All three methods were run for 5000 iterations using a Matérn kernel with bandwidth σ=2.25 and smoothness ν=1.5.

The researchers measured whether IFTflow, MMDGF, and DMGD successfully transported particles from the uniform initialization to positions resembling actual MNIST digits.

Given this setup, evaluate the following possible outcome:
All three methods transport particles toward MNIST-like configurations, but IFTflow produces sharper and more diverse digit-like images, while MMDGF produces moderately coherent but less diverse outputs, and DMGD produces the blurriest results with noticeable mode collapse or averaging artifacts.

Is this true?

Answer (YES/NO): NO